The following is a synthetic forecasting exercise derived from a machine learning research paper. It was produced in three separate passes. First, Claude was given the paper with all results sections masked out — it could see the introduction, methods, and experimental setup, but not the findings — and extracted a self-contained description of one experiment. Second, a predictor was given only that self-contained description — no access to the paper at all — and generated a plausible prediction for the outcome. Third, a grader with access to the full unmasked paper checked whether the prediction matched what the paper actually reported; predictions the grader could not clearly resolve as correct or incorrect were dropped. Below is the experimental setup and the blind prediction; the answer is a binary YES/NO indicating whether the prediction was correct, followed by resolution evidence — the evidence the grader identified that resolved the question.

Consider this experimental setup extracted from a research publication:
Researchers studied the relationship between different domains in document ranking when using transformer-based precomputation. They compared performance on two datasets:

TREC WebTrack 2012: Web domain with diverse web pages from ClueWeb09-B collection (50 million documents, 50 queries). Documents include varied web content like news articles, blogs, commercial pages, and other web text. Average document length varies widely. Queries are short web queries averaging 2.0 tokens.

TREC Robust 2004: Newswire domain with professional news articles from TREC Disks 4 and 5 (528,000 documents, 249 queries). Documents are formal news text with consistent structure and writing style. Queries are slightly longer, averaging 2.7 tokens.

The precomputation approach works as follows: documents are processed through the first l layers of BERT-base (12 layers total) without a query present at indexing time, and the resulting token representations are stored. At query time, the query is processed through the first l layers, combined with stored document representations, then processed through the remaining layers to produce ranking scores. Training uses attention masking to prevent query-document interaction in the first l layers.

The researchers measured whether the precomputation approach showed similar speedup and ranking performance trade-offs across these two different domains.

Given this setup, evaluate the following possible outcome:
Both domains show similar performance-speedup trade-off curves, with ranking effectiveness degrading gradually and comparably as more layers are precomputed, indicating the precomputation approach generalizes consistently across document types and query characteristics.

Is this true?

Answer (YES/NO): NO